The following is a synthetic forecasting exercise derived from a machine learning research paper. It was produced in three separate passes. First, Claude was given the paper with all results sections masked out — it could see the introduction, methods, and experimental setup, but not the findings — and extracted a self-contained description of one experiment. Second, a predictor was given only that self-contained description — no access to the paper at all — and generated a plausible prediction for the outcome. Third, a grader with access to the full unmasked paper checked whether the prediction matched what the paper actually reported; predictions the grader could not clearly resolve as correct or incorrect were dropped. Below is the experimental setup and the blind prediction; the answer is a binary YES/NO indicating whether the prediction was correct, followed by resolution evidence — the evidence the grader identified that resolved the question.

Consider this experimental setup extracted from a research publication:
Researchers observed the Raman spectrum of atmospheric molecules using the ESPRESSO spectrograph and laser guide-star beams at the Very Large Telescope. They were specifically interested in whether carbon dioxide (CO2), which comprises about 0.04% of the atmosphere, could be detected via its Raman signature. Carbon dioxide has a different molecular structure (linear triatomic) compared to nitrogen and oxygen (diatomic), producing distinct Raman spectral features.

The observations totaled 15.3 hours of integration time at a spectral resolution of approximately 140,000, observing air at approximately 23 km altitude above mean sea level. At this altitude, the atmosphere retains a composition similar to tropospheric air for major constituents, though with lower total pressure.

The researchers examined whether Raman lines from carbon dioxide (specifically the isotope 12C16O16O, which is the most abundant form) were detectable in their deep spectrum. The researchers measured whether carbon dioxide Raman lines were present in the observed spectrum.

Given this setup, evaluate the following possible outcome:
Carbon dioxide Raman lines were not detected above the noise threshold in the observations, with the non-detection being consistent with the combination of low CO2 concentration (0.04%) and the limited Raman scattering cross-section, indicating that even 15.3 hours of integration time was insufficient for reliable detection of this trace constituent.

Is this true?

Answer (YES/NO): NO